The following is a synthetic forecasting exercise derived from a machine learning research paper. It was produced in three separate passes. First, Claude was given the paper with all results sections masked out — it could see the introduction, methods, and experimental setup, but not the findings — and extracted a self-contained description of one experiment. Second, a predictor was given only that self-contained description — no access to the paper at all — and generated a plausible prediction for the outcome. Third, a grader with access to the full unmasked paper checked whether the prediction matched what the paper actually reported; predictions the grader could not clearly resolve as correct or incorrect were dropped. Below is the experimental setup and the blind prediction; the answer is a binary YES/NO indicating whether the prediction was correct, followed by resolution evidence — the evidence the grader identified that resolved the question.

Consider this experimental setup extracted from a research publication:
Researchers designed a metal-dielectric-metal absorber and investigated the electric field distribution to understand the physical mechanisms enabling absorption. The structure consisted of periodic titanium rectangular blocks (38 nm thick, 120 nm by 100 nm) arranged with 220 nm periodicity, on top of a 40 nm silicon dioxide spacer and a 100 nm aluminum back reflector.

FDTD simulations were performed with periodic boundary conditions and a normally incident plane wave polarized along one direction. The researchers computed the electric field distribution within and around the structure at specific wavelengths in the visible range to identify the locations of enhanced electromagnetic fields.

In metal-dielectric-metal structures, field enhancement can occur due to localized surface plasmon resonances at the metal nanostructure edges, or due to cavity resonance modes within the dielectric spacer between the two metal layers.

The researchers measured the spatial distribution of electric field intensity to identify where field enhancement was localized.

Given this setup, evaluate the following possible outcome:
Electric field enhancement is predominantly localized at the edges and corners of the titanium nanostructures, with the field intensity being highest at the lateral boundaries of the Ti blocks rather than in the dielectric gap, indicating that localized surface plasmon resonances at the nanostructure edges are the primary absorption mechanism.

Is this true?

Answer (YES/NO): NO